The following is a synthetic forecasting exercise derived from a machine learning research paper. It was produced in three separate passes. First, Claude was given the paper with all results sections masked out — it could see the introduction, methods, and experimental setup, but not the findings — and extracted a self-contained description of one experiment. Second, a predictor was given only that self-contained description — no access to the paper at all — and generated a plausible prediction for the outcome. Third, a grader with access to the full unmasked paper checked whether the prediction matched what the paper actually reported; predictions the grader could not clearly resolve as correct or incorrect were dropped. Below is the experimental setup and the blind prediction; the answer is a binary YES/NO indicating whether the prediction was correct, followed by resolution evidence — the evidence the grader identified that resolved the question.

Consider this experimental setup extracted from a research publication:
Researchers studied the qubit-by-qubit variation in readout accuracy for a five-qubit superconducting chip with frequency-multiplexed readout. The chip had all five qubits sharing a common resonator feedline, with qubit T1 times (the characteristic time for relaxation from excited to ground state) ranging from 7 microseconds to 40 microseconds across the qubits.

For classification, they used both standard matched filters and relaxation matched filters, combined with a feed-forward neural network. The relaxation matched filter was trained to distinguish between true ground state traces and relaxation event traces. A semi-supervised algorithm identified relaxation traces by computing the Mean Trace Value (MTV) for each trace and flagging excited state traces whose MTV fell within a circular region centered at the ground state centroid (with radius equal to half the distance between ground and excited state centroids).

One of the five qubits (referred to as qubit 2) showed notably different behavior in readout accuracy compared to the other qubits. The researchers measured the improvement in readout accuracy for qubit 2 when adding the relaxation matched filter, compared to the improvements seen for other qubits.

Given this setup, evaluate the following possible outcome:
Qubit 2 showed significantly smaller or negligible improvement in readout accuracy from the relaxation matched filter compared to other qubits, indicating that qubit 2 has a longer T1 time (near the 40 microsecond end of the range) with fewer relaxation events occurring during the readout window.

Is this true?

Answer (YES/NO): NO